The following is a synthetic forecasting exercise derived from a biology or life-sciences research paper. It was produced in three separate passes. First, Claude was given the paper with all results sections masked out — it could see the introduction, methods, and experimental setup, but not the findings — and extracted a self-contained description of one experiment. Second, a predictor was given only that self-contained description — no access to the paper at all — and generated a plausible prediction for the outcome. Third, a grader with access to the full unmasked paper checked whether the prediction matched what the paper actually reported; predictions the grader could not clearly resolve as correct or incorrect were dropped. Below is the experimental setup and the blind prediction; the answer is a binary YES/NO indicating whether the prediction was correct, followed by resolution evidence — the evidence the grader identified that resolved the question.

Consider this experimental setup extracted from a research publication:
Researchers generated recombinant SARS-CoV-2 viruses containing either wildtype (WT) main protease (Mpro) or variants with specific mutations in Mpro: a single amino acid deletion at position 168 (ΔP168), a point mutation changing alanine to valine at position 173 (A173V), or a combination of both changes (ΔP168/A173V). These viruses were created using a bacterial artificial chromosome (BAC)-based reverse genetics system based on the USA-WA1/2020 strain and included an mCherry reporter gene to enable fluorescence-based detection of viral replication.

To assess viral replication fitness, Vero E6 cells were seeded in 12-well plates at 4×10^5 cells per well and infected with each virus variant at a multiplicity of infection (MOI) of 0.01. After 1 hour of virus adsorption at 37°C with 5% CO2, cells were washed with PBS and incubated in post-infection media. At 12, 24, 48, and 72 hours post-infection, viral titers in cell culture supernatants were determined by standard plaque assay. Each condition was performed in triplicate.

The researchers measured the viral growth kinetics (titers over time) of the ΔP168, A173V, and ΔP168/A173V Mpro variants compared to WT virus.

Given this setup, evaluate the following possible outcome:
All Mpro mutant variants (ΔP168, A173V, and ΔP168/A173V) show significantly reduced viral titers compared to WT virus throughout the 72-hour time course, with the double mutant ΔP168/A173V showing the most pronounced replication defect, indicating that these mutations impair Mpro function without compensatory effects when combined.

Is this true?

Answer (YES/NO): NO